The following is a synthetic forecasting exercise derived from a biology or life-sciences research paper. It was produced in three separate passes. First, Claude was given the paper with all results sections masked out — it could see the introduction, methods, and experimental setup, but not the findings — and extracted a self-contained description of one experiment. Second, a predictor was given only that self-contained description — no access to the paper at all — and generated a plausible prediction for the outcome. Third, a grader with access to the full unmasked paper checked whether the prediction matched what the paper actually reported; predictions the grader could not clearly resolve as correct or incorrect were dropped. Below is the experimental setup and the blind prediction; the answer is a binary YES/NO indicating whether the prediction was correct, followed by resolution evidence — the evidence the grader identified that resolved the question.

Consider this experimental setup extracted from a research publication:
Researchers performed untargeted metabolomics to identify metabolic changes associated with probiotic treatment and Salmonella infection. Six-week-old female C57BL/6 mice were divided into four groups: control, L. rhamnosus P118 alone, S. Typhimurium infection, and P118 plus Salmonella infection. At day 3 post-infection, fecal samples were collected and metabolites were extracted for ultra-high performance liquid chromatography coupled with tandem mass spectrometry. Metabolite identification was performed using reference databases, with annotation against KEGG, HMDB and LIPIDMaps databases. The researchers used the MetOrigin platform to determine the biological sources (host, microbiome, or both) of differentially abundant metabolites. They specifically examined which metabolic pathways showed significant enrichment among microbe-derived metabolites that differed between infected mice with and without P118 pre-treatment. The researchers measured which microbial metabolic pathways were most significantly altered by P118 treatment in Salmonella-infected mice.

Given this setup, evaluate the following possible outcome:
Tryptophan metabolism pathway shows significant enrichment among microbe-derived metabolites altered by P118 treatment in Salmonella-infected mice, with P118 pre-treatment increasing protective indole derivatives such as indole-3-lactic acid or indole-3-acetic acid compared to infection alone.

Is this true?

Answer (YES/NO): NO